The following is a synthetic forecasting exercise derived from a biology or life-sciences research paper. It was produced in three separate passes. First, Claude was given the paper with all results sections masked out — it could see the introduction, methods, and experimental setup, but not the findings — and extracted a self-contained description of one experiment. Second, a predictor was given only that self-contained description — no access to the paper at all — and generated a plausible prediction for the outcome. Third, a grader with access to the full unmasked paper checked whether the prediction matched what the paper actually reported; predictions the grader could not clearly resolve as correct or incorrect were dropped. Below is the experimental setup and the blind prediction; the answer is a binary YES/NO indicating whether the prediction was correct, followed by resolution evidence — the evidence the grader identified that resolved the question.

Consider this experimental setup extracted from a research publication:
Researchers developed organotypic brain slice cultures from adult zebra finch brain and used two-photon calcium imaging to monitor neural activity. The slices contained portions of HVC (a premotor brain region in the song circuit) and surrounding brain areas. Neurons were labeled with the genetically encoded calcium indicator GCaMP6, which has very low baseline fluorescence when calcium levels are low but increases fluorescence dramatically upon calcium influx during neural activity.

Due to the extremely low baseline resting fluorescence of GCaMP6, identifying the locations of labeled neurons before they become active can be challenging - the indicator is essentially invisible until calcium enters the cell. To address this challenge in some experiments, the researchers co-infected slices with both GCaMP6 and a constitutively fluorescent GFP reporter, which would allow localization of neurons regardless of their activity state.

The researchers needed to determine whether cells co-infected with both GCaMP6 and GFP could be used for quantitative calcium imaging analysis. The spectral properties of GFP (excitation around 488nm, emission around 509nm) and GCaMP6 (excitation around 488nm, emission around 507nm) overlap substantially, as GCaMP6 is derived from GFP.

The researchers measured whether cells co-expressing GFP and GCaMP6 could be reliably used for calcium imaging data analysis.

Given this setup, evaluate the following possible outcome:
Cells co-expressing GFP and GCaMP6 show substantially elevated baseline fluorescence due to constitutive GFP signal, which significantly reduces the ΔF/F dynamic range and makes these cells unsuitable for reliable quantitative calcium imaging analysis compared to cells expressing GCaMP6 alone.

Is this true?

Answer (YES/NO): YES